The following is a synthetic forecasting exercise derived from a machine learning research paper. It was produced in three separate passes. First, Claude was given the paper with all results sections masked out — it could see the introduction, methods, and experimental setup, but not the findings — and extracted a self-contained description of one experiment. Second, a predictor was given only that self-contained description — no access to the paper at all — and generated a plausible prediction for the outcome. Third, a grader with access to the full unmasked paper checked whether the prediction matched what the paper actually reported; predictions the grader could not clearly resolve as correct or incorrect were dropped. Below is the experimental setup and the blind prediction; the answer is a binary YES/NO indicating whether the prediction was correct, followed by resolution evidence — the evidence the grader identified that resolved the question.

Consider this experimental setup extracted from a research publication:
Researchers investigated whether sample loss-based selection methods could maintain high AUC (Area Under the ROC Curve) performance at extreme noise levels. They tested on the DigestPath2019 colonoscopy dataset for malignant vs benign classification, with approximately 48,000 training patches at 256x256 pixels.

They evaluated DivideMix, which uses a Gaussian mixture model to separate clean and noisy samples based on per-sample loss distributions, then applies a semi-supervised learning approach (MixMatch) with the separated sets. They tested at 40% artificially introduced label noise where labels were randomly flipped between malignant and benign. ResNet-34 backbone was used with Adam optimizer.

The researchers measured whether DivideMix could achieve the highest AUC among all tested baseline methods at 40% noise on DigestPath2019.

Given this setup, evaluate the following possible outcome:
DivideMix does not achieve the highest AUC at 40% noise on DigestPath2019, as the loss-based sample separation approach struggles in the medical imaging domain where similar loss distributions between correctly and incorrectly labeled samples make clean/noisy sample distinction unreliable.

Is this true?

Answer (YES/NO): NO